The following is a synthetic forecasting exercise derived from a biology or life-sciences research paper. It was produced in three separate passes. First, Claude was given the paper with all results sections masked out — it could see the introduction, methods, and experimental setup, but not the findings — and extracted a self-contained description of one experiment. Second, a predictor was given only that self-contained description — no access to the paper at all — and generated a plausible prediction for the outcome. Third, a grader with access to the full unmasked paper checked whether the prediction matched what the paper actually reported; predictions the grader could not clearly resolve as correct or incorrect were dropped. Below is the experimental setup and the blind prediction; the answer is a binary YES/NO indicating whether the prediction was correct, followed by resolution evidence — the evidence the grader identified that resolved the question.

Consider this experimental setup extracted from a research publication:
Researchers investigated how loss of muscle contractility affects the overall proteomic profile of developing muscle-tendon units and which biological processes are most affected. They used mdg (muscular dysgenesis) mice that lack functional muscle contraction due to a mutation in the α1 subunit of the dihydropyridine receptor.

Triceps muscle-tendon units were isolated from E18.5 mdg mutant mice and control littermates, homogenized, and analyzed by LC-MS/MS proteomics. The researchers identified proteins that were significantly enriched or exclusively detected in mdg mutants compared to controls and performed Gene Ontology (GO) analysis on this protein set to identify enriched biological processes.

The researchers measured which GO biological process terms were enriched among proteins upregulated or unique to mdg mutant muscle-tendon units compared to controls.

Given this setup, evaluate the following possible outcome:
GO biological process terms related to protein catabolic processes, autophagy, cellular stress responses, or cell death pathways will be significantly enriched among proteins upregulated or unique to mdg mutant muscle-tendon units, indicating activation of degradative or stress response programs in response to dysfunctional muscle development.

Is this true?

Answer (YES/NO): YES